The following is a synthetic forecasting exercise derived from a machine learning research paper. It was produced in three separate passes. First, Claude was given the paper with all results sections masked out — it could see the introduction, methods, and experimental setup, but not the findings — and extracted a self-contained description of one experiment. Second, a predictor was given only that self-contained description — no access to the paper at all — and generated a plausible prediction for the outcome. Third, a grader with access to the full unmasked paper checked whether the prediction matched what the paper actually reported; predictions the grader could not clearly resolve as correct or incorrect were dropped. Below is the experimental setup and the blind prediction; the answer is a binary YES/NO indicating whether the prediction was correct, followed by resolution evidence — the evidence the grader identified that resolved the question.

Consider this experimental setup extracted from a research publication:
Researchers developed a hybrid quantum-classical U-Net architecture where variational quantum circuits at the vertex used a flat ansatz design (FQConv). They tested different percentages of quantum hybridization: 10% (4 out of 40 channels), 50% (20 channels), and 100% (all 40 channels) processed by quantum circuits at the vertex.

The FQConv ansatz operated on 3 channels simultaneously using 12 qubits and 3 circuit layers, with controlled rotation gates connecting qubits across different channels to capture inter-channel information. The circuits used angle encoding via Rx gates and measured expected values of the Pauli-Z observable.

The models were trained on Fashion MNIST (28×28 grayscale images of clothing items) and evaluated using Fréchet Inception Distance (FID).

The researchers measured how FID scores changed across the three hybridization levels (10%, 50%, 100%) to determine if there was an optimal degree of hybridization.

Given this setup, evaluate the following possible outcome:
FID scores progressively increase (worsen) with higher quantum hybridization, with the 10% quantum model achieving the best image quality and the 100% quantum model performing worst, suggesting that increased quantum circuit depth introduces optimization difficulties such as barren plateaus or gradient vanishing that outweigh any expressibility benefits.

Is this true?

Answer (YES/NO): YES